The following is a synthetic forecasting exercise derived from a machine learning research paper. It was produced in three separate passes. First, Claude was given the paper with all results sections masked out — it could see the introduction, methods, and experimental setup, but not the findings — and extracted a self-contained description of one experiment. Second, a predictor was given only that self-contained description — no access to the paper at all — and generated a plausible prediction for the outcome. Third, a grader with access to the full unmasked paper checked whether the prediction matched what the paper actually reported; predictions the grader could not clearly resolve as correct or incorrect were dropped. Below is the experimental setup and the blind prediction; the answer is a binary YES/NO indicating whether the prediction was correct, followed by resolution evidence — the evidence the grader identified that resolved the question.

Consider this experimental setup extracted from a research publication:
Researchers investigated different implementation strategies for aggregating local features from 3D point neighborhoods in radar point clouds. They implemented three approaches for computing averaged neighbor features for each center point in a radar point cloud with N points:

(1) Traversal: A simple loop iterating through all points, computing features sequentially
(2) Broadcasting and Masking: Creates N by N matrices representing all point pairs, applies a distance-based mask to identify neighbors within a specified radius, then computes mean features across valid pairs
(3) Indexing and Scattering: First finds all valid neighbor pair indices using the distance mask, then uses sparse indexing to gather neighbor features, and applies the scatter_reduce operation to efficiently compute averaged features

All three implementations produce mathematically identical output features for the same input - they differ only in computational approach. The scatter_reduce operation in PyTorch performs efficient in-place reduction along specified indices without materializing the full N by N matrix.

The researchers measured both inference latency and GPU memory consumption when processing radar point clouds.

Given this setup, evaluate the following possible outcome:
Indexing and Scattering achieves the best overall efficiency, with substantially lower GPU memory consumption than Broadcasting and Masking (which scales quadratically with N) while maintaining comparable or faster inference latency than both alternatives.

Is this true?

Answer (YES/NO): YES